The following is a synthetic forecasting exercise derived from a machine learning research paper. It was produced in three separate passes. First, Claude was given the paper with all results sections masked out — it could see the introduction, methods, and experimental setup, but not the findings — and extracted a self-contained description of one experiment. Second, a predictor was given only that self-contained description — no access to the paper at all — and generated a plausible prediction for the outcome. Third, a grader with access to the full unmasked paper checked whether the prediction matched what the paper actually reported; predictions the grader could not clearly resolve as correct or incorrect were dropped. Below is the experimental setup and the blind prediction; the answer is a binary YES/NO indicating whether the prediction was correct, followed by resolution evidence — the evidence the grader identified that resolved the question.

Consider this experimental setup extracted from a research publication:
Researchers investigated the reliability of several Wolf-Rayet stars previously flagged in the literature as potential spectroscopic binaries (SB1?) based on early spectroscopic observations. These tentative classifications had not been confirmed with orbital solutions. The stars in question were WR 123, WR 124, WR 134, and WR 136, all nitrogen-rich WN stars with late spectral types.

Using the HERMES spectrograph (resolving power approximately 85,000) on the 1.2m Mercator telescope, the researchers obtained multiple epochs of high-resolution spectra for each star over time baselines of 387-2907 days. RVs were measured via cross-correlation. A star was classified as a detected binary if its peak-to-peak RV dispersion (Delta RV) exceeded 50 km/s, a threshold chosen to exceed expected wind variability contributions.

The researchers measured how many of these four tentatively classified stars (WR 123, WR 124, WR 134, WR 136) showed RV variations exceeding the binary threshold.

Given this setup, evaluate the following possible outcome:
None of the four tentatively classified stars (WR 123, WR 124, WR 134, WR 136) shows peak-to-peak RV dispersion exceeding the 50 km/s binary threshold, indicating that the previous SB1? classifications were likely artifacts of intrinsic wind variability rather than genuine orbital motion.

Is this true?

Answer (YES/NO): NO